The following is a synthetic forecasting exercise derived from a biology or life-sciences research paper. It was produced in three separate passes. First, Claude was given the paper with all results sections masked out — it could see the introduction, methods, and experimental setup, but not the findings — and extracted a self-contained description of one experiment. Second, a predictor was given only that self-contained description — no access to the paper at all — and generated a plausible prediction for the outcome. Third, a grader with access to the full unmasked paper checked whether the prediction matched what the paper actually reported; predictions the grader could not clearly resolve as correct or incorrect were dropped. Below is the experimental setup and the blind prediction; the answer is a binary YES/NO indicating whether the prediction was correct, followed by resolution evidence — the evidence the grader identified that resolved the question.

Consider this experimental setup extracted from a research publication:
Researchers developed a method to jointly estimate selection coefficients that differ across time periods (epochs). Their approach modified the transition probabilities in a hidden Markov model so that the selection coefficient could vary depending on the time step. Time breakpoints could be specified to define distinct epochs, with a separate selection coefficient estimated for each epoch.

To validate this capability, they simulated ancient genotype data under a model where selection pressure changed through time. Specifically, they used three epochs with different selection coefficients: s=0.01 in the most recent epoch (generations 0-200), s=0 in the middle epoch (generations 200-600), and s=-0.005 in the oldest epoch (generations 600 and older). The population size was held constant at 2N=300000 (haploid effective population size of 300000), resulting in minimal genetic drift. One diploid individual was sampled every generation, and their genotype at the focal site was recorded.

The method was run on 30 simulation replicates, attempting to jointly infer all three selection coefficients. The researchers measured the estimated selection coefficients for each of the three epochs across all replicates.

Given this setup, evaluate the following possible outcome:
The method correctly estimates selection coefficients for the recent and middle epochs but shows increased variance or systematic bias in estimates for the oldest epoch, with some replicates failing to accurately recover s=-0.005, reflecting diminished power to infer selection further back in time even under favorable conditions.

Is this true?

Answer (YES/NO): NO